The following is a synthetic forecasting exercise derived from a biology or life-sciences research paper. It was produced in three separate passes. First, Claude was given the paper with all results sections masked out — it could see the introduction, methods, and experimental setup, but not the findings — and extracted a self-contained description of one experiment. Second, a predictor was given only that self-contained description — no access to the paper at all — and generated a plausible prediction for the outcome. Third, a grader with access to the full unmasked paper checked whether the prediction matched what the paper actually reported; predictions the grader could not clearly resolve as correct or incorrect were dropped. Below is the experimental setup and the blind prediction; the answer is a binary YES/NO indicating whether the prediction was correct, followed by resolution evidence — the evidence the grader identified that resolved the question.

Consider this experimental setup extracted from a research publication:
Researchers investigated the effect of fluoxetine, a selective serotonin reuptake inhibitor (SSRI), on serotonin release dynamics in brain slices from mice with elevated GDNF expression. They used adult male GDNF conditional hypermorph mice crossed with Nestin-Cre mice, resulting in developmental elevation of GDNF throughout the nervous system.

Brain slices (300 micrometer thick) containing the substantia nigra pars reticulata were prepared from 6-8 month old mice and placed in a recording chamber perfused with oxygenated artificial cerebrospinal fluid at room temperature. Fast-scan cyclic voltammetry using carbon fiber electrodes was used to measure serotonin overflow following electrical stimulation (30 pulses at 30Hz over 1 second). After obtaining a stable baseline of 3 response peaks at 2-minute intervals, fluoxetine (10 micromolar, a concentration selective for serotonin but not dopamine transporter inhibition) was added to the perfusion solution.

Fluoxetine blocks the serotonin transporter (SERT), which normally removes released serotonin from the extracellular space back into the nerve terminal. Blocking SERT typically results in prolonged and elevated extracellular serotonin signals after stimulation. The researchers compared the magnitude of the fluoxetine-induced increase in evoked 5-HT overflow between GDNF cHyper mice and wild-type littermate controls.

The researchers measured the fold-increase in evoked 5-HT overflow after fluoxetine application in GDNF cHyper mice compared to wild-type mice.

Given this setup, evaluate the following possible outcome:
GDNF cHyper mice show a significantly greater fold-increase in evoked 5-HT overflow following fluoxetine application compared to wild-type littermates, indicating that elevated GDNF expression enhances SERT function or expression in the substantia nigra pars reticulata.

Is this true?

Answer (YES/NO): NO